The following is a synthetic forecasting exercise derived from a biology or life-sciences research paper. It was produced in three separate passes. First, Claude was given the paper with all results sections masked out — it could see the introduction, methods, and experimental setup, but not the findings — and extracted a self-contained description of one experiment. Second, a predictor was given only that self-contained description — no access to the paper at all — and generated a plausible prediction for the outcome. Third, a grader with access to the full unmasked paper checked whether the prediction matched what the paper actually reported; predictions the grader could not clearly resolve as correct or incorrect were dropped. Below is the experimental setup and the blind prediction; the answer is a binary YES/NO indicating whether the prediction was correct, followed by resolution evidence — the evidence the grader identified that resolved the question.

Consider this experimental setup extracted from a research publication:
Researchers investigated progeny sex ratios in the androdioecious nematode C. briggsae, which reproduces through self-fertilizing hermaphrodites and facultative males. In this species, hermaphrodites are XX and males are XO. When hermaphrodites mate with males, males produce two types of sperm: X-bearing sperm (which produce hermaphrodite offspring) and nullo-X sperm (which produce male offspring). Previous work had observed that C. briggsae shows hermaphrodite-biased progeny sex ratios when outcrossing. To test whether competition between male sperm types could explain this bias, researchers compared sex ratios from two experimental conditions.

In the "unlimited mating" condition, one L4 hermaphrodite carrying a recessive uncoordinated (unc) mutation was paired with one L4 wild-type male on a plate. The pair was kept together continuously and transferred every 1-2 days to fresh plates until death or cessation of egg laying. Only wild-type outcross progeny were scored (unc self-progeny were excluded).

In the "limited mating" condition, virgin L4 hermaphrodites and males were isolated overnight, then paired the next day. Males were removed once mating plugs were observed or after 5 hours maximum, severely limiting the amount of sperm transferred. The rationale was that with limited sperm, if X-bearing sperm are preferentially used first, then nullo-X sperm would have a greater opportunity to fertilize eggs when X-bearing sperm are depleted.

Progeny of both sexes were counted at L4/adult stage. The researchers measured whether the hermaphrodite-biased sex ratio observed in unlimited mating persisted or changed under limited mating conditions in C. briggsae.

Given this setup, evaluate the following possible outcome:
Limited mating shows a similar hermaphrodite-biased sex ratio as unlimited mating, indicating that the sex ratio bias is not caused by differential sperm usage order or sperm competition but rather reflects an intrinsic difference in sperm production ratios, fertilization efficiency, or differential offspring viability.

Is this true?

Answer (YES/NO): NO